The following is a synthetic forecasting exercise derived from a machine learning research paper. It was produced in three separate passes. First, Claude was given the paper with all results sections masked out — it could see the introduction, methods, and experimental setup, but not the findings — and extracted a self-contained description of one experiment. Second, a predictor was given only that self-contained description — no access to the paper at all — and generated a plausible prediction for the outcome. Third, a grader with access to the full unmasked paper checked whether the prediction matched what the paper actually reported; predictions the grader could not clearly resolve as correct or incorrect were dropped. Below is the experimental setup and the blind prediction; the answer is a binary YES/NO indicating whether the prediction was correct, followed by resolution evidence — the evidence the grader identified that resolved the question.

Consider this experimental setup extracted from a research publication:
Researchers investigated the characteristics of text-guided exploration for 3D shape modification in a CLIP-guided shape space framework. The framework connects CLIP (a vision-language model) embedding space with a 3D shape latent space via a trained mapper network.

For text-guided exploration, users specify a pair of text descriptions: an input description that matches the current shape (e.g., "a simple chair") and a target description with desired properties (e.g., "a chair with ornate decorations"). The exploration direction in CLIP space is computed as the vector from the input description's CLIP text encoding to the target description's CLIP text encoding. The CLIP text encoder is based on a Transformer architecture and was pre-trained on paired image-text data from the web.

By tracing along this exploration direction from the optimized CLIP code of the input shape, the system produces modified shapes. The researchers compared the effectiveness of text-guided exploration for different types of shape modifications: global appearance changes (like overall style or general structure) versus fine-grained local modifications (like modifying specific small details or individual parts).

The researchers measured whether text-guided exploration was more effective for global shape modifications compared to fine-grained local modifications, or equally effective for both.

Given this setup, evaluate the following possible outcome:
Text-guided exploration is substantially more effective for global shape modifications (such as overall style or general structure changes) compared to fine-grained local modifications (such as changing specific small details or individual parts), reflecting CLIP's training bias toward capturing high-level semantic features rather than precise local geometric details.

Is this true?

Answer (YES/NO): YES